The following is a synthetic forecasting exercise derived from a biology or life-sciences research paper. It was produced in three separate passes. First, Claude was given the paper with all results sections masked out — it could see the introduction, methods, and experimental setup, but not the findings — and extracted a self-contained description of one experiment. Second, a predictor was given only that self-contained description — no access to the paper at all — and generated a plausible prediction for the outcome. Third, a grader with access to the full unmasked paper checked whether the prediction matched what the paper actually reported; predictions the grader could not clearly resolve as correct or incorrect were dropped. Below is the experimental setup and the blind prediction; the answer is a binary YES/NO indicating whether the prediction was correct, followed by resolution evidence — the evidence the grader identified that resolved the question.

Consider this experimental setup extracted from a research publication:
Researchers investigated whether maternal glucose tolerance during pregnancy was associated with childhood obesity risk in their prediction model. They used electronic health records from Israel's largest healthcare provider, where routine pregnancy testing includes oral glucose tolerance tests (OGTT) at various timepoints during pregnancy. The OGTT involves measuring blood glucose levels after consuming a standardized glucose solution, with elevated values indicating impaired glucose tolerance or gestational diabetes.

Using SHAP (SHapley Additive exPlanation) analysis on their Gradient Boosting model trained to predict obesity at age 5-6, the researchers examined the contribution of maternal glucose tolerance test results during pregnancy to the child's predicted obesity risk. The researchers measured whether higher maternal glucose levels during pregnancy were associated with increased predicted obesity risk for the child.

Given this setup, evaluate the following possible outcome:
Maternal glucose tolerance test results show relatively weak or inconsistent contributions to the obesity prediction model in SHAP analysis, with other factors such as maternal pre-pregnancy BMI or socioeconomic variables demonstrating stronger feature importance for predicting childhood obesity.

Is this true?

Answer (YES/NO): NO